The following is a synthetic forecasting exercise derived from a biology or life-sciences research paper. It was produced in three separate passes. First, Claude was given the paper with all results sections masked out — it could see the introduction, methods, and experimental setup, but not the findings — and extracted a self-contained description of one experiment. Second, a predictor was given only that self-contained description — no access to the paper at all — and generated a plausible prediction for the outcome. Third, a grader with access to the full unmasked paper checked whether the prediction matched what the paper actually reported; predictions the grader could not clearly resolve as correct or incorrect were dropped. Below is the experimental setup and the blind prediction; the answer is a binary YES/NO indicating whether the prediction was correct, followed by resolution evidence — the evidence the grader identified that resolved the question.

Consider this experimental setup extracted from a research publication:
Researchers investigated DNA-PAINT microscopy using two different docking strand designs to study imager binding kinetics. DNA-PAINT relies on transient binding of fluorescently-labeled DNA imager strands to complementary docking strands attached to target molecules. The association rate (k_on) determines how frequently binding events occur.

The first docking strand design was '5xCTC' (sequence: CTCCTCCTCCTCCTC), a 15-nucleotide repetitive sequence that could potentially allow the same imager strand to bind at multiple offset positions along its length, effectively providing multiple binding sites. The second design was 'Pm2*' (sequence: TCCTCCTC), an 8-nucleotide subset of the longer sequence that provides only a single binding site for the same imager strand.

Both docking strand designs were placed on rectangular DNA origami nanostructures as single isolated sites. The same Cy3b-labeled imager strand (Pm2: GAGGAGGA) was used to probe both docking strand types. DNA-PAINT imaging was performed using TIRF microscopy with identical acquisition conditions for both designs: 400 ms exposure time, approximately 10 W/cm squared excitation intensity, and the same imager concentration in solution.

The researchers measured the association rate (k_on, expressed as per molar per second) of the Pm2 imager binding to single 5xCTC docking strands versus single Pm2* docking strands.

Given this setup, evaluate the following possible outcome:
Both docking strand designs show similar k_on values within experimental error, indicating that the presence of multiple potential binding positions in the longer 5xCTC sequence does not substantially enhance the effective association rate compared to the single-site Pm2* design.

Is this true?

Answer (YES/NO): NO